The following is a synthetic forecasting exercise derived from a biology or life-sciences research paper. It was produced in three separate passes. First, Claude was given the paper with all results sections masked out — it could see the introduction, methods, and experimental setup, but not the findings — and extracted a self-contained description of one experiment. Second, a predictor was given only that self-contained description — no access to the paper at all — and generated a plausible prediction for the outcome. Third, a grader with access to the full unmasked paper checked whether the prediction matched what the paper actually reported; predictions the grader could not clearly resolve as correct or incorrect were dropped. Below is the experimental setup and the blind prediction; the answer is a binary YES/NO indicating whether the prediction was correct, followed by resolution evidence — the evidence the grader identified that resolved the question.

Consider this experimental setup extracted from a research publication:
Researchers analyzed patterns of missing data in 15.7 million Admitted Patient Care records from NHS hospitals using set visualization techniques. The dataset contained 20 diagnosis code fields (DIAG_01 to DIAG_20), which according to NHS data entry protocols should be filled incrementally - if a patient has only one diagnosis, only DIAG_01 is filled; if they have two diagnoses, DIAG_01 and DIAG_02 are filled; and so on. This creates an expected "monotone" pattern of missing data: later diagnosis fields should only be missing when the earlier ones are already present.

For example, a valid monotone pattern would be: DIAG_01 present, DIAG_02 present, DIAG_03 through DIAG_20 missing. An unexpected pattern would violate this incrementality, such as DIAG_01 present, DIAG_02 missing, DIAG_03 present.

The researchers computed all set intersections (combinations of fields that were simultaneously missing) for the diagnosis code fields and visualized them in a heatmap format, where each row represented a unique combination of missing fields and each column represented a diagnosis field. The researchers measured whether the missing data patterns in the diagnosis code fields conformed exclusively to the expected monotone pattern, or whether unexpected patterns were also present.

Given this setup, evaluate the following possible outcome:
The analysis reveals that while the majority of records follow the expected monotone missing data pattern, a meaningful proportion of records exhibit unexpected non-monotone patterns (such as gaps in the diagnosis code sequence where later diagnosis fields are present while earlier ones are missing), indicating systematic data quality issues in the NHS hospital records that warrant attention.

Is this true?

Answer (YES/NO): NO